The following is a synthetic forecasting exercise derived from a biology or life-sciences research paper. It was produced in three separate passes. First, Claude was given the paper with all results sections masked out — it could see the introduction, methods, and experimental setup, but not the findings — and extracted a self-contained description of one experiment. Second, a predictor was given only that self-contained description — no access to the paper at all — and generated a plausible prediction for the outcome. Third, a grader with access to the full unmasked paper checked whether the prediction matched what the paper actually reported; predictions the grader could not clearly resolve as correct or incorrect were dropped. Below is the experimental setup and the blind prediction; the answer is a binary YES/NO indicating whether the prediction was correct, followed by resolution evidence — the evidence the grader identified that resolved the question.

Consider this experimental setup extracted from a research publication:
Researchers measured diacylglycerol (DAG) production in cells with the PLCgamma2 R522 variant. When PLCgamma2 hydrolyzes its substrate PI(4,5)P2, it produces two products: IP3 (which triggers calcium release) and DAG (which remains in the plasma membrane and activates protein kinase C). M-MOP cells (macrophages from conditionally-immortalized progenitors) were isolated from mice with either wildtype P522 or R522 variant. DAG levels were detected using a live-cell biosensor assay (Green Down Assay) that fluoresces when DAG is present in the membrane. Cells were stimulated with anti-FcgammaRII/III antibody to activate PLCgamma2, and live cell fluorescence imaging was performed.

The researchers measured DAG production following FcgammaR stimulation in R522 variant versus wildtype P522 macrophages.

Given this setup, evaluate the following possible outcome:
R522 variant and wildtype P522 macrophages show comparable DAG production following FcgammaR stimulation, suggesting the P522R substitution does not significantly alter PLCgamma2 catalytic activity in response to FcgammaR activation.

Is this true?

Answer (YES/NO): NO